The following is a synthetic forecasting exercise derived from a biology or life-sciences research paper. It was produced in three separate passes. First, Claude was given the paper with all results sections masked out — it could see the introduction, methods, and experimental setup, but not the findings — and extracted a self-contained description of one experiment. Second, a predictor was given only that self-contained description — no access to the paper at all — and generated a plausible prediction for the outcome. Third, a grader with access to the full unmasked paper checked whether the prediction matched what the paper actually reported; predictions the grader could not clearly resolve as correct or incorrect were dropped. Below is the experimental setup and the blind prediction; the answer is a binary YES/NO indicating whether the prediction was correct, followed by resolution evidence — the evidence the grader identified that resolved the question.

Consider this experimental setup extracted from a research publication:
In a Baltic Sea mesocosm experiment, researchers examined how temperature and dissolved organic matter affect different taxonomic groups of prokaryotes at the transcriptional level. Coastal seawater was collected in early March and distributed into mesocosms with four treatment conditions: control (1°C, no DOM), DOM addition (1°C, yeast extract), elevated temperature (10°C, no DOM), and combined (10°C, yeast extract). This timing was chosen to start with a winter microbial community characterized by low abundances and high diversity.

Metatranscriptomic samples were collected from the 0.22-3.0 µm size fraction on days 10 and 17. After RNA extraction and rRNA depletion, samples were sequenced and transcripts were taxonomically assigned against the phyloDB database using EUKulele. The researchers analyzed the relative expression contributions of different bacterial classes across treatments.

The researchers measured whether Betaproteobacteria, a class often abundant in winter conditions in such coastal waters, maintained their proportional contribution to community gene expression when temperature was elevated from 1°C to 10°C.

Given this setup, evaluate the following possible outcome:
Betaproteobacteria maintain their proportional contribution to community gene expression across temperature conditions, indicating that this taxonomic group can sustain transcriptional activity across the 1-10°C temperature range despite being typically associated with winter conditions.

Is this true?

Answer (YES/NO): YES